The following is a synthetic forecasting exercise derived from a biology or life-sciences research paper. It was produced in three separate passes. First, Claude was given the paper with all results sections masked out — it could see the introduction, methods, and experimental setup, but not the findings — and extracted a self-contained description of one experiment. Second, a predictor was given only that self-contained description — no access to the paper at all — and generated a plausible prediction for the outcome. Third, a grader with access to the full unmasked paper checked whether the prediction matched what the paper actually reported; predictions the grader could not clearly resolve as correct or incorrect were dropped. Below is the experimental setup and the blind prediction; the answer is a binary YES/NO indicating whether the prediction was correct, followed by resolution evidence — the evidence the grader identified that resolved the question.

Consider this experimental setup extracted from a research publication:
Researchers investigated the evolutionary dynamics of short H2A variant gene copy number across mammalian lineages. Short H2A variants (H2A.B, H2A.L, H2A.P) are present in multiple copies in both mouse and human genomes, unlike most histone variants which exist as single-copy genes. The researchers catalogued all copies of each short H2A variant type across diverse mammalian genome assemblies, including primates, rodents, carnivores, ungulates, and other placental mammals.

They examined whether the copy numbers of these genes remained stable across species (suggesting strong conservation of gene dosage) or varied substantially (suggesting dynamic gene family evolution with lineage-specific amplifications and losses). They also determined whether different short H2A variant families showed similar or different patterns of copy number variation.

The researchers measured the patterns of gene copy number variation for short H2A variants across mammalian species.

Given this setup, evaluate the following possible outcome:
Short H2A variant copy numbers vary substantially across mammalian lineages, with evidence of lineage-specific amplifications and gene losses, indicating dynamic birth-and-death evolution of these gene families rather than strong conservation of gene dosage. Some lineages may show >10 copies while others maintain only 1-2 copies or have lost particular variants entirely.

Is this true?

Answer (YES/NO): YES